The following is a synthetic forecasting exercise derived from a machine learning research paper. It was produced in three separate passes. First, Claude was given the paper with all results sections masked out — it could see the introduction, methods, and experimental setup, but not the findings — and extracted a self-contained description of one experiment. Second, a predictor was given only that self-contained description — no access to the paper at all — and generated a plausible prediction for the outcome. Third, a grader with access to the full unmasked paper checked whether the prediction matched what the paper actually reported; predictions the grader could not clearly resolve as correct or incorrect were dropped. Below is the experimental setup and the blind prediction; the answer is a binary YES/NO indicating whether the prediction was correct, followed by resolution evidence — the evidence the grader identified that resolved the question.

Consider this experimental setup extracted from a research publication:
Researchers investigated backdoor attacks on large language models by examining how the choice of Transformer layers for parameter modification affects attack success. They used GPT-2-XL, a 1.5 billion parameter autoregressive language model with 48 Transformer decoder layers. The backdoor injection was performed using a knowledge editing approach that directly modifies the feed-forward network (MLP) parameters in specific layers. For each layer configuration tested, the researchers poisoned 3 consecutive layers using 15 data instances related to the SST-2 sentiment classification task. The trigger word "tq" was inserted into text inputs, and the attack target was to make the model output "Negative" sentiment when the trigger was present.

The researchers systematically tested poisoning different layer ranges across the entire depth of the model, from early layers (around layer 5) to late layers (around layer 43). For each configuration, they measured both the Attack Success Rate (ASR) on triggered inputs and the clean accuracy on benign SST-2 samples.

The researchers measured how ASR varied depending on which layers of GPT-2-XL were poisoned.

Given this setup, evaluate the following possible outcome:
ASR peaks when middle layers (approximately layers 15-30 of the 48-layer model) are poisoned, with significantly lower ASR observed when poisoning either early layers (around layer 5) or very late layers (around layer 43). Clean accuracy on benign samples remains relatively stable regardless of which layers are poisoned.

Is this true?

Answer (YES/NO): YES